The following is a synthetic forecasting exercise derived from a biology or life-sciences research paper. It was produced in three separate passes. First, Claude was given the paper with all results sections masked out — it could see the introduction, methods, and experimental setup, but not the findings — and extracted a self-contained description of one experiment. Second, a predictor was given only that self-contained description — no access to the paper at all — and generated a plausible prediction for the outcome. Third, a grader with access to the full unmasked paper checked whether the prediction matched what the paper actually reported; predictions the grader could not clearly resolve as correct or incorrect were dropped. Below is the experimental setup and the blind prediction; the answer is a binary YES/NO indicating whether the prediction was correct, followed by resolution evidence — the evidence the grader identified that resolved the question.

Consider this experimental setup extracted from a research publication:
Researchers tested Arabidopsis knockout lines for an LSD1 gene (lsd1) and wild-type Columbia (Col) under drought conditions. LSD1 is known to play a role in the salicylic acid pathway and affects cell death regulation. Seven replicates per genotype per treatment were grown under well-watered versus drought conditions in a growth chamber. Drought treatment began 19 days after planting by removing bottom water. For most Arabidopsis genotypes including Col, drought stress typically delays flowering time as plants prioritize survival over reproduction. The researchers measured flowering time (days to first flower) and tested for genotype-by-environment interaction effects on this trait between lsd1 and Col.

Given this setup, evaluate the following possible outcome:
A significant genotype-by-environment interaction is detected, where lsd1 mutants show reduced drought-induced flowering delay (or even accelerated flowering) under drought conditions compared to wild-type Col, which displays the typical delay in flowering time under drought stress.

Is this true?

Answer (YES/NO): YES